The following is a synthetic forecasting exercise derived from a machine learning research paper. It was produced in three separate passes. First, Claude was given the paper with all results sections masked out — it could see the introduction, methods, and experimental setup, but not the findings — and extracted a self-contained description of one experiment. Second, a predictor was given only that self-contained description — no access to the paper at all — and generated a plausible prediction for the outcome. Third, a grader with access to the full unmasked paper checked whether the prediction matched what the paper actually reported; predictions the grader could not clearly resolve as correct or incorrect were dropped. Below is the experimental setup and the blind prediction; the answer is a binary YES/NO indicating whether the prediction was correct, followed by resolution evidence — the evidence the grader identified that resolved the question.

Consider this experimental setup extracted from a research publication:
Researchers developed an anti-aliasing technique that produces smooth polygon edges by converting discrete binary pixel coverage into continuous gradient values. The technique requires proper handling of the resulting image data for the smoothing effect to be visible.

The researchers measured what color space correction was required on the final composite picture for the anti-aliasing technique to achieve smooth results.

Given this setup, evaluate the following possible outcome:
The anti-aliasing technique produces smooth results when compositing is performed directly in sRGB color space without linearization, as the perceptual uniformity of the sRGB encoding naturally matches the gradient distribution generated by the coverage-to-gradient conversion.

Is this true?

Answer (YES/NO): NO